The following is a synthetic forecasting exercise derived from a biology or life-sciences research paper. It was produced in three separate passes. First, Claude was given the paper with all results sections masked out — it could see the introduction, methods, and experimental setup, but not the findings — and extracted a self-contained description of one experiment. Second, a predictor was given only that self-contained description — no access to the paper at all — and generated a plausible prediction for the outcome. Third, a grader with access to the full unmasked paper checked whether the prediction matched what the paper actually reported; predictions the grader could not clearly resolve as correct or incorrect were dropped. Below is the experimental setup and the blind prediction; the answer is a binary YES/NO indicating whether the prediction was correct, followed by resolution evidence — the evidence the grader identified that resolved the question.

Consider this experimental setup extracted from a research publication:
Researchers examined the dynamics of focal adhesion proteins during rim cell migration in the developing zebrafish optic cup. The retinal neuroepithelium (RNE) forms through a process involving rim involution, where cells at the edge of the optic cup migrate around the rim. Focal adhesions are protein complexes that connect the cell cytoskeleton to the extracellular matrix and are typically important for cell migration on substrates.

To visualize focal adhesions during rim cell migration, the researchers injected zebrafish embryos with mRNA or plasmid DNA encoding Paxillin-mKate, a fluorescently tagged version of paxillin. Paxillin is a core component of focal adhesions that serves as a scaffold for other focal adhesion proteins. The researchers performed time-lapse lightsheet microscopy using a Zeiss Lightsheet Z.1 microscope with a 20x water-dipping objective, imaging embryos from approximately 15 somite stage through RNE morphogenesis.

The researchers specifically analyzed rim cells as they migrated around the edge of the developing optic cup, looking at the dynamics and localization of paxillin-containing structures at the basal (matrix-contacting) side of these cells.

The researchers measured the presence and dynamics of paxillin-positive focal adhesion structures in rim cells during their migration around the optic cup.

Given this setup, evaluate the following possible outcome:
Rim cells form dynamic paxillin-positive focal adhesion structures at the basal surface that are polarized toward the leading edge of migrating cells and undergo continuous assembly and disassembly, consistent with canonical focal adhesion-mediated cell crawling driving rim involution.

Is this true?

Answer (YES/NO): YES